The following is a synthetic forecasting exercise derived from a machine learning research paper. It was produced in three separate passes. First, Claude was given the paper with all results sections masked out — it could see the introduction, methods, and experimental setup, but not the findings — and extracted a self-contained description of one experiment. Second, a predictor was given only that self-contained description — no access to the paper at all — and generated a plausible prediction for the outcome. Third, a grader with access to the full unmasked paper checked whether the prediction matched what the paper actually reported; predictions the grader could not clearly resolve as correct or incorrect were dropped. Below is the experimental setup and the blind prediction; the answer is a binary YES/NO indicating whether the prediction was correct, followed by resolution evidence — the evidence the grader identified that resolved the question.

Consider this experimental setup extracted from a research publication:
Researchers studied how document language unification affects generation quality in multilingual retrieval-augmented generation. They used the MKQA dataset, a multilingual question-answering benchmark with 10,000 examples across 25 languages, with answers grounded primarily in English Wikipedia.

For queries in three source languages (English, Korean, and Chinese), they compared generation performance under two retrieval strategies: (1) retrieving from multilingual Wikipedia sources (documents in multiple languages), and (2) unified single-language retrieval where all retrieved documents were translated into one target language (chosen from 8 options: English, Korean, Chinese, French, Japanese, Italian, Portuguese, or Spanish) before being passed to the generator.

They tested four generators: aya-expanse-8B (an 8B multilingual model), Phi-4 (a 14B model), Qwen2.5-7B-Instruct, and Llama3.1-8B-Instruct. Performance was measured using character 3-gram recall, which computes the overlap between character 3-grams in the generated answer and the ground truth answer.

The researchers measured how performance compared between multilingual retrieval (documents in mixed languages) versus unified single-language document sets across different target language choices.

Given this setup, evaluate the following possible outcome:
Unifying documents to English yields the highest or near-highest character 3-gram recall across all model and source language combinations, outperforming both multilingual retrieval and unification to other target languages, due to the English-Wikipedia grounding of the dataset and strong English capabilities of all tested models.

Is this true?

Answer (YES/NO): NO